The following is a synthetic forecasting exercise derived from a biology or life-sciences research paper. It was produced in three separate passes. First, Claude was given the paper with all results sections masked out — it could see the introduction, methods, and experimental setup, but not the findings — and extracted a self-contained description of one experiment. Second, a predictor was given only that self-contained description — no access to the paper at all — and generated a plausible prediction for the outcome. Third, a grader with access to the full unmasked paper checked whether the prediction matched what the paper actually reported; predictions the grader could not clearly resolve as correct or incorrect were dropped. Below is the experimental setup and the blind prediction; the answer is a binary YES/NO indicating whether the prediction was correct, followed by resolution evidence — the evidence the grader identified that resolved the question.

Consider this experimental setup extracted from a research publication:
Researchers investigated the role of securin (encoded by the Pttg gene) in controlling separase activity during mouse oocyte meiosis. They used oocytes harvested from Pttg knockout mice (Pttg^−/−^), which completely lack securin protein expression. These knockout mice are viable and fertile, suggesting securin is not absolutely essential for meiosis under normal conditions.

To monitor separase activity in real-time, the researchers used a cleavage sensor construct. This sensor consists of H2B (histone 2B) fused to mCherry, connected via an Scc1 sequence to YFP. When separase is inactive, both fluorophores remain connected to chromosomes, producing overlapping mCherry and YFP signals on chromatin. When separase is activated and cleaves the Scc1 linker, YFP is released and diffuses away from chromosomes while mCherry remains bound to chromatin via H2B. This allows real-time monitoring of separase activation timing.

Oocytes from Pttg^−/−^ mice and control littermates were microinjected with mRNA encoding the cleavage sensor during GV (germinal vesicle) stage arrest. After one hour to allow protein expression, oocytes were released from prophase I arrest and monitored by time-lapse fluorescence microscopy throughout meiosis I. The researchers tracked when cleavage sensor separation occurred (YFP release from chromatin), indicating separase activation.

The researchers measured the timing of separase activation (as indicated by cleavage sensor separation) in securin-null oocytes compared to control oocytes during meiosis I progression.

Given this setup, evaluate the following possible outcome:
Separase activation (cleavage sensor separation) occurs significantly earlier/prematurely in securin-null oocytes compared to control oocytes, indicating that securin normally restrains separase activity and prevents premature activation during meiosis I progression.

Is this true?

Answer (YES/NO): NO